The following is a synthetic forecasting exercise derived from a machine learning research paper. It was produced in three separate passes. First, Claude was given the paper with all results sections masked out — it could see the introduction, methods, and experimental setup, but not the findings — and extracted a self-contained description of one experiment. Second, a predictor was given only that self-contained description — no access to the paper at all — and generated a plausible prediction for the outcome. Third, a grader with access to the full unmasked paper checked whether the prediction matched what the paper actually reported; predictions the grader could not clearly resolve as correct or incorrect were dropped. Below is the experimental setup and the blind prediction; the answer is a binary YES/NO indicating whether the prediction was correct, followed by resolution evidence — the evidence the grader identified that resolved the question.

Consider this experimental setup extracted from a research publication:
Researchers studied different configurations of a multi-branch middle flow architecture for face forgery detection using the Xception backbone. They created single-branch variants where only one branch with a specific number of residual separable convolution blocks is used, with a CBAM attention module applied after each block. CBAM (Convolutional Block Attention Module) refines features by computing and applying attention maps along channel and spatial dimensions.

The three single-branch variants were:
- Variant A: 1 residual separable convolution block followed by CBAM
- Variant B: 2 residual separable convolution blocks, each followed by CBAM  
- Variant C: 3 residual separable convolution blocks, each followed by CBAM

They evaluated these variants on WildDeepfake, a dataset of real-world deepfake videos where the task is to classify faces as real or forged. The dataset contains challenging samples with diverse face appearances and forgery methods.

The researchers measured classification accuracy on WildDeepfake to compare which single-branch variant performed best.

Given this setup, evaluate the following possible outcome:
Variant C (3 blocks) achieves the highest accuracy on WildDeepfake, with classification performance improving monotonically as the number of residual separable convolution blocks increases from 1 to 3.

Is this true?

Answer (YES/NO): NO